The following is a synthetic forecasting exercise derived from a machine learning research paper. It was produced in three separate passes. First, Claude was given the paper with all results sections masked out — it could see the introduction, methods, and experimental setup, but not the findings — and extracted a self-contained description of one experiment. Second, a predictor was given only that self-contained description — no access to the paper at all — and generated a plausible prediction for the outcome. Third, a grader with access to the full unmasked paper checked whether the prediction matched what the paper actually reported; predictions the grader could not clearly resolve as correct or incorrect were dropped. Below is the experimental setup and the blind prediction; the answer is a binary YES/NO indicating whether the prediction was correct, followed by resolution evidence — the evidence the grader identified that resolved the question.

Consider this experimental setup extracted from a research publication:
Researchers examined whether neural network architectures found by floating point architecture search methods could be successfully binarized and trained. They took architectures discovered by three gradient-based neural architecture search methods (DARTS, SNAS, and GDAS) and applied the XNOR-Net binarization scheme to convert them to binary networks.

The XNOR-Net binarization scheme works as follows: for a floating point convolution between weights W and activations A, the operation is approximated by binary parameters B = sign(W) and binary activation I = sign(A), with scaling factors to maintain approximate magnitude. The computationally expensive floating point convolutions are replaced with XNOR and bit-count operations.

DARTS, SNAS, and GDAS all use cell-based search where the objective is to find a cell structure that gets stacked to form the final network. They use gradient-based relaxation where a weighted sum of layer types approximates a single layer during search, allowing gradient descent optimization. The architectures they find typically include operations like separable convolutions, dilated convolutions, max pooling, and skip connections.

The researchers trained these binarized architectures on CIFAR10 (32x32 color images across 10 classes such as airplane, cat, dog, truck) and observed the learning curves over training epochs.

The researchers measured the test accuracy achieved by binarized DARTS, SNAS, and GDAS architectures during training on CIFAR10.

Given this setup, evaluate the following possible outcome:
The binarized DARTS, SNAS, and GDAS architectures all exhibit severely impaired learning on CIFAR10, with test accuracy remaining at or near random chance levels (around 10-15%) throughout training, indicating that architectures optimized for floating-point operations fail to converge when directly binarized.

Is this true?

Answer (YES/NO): NO